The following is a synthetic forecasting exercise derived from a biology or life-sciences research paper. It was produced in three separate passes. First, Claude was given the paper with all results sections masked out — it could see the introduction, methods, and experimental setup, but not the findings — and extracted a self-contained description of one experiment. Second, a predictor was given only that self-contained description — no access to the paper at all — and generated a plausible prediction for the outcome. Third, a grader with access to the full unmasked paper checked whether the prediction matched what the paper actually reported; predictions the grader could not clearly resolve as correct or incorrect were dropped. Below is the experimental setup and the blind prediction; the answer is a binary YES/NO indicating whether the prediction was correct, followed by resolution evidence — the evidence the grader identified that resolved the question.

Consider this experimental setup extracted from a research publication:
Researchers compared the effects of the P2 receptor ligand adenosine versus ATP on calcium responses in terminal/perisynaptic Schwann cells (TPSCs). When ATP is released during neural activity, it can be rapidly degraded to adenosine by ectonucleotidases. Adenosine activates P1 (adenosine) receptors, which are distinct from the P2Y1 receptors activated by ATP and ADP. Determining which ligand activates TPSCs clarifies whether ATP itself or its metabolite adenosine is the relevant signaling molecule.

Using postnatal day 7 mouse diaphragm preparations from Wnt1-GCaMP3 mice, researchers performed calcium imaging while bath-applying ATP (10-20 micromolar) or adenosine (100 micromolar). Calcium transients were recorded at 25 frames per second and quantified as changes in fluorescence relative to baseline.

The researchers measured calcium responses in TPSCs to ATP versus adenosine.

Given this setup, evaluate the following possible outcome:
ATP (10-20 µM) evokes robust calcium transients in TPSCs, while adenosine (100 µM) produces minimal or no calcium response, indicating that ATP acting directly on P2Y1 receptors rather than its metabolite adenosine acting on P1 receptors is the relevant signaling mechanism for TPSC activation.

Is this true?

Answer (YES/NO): NO